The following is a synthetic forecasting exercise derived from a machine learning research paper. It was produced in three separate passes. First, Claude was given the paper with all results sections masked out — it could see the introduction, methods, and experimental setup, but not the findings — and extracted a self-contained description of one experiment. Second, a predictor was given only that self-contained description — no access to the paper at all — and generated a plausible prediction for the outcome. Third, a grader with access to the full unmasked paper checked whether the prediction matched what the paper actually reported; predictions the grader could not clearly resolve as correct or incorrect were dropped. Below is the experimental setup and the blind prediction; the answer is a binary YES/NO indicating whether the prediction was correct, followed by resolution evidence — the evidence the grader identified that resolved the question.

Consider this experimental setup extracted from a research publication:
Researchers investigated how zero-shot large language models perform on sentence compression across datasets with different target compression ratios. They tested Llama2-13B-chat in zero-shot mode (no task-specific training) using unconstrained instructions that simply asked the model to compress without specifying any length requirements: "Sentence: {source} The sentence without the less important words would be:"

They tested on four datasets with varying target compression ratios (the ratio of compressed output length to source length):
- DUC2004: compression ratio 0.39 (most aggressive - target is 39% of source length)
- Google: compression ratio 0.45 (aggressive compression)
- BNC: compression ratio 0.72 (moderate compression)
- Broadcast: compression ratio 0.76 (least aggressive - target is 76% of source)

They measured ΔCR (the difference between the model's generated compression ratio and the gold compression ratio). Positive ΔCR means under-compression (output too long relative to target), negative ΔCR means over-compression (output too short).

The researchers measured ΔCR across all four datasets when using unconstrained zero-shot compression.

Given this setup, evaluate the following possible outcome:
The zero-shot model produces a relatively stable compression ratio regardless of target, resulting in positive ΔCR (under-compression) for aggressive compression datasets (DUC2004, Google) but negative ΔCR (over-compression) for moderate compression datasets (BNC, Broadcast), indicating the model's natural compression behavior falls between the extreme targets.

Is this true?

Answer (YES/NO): NO